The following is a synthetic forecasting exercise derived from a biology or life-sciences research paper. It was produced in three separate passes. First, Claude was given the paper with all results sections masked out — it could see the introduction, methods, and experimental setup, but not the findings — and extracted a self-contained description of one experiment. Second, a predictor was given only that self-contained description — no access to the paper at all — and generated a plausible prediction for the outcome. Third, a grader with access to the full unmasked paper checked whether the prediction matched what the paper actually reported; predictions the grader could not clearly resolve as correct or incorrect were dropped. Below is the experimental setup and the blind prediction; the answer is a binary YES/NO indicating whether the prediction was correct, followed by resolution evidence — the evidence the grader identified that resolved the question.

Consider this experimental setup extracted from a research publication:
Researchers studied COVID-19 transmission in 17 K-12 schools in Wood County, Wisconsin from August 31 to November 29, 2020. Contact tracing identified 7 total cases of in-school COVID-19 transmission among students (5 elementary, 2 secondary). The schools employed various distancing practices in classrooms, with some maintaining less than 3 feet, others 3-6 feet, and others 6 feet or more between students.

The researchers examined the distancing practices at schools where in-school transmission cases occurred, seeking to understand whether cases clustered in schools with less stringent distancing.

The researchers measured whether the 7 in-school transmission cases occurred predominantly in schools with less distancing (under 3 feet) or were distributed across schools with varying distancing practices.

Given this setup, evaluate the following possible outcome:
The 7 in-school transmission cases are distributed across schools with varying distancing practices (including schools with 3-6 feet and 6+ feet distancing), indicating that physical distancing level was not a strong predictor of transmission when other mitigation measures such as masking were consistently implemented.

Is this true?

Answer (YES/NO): YES